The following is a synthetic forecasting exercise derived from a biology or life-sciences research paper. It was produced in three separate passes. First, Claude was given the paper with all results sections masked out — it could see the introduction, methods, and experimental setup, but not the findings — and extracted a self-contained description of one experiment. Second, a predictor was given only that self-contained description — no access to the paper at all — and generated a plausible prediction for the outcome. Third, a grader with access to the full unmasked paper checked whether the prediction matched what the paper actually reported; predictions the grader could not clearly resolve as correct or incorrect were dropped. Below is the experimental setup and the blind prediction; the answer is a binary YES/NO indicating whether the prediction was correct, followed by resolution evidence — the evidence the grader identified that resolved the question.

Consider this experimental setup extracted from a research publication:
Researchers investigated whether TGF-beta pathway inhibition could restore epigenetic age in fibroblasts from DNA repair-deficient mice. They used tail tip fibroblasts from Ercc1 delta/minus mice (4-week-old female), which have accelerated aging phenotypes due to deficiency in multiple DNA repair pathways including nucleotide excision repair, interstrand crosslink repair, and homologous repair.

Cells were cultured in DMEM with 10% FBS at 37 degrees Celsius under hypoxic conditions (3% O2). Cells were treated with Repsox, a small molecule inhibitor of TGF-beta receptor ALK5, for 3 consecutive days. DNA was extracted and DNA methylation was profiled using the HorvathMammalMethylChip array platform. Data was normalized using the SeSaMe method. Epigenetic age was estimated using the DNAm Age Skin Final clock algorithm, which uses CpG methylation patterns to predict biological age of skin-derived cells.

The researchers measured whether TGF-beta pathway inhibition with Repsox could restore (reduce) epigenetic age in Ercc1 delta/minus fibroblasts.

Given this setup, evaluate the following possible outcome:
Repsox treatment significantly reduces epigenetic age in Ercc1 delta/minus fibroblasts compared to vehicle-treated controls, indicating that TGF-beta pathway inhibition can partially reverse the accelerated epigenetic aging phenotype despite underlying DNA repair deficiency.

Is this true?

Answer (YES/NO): YES